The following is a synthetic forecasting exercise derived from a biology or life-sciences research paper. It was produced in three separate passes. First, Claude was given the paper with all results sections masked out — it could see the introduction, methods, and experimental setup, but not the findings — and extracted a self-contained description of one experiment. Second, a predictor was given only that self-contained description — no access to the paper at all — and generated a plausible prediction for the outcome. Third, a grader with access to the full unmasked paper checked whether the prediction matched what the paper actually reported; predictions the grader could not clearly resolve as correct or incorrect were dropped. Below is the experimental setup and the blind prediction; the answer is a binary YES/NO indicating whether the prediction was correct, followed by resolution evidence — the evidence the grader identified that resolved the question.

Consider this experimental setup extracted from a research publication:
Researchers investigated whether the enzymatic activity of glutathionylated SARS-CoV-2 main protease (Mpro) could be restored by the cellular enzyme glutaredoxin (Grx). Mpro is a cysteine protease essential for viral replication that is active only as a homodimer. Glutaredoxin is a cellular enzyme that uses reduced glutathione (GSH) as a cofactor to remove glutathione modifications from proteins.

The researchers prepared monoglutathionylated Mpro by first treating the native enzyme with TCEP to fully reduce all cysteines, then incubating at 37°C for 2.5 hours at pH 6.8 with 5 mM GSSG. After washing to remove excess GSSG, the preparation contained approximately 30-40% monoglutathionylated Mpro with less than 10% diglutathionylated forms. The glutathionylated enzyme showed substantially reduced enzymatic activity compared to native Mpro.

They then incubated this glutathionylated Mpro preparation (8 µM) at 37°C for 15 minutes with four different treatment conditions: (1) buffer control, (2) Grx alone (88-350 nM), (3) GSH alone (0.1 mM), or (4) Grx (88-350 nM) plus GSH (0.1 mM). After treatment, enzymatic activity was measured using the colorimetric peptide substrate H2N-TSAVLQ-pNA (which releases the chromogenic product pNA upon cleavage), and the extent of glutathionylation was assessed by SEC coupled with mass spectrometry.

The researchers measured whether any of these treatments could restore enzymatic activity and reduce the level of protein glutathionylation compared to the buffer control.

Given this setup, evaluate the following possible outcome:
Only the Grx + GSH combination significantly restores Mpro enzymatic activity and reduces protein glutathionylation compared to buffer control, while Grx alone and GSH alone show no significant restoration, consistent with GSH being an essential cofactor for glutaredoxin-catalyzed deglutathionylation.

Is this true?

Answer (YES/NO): YES